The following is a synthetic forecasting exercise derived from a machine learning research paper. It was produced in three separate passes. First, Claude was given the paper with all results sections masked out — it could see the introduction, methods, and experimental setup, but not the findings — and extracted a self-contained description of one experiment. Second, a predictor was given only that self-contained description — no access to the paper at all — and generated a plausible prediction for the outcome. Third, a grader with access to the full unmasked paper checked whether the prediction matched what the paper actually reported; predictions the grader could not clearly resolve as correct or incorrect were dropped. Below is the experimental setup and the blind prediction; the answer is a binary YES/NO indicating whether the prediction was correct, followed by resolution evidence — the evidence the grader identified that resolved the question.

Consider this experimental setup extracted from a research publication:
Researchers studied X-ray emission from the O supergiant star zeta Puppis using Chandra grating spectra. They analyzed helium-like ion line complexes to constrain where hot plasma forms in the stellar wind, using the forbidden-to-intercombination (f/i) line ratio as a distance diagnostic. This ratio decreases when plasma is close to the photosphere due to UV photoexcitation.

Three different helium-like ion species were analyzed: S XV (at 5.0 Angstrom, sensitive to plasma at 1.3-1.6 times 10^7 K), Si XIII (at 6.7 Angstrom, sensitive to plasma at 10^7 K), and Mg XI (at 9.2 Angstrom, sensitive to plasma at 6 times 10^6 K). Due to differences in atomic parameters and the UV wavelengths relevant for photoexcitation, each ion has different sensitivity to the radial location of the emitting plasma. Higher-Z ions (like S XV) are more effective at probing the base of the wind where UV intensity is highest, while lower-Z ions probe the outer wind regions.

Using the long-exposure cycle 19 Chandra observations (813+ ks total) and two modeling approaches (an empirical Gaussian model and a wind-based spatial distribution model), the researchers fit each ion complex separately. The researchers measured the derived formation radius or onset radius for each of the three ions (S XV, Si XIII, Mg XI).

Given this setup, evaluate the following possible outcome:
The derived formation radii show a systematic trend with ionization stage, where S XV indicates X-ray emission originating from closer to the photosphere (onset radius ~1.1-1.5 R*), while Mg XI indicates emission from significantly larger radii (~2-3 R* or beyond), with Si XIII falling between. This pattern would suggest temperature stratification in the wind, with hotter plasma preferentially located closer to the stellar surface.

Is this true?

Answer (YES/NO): NO